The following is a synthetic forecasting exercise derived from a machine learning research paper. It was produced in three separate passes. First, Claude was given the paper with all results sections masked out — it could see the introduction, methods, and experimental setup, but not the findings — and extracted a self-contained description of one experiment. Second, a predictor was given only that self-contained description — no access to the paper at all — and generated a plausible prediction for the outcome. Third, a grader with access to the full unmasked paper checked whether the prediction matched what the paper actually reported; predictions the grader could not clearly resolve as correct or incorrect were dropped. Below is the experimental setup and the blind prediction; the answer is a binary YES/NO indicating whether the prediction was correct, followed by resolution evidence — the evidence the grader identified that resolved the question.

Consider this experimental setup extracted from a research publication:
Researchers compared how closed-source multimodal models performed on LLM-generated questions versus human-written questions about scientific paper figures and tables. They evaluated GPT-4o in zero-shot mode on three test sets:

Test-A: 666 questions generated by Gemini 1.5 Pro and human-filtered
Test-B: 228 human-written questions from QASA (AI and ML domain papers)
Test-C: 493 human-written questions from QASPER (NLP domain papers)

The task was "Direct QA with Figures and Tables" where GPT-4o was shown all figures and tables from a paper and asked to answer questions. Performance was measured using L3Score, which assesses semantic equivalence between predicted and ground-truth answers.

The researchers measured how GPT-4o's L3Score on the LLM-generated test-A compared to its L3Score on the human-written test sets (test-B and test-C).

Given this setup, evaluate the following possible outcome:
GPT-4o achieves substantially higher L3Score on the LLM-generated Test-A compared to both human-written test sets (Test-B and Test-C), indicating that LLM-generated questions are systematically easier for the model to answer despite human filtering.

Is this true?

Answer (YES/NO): YES